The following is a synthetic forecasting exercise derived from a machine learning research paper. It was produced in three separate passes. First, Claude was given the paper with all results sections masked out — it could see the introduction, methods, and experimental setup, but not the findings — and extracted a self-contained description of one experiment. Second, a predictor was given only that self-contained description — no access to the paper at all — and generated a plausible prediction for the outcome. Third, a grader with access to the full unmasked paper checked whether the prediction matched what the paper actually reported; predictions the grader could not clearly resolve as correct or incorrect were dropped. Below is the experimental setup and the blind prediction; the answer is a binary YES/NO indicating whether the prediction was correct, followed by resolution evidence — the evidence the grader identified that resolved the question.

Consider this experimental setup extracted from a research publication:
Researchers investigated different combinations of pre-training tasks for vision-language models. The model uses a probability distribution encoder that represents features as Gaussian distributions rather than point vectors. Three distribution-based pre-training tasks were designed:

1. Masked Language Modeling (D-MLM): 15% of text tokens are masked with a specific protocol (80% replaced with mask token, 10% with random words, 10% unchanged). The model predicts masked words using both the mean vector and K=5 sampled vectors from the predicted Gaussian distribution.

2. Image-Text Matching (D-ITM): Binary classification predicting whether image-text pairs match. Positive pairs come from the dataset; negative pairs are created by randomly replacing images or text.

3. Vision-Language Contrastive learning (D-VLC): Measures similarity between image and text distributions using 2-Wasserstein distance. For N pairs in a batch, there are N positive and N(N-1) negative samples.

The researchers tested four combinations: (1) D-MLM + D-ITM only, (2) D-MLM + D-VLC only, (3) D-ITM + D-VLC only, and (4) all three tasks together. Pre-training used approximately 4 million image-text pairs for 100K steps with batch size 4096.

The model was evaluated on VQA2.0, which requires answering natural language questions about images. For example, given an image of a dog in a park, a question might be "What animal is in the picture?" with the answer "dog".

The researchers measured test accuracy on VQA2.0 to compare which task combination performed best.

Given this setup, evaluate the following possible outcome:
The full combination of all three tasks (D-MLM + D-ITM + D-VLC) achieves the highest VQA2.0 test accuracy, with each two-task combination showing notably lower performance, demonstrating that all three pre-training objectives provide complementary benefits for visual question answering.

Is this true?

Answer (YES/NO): NO